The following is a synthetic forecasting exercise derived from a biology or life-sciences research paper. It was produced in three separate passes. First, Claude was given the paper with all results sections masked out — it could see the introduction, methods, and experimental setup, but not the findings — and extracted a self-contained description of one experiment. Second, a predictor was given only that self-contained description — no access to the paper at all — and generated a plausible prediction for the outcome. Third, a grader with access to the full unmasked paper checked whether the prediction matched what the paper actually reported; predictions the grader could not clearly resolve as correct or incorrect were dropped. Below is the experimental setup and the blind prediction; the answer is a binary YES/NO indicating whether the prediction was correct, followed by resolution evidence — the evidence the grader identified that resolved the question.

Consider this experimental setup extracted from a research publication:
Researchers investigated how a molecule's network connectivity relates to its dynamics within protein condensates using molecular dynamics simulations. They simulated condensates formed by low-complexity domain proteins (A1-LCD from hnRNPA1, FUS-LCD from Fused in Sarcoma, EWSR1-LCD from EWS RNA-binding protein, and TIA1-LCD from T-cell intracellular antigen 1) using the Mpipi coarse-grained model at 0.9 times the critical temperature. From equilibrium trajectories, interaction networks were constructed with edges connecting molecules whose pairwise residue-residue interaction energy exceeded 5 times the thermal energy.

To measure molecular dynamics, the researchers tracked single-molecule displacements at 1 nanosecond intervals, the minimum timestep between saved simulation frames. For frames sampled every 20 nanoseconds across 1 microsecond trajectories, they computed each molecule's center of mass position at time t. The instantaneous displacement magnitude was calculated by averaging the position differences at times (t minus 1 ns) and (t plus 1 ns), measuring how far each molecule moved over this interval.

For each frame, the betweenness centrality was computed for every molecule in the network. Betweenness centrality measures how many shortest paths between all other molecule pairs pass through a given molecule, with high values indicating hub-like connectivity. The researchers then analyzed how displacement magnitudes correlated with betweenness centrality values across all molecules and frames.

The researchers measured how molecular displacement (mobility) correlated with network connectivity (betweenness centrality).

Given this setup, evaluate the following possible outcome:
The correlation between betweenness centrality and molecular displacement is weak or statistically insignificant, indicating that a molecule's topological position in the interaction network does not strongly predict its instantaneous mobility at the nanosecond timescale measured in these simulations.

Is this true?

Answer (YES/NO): NO